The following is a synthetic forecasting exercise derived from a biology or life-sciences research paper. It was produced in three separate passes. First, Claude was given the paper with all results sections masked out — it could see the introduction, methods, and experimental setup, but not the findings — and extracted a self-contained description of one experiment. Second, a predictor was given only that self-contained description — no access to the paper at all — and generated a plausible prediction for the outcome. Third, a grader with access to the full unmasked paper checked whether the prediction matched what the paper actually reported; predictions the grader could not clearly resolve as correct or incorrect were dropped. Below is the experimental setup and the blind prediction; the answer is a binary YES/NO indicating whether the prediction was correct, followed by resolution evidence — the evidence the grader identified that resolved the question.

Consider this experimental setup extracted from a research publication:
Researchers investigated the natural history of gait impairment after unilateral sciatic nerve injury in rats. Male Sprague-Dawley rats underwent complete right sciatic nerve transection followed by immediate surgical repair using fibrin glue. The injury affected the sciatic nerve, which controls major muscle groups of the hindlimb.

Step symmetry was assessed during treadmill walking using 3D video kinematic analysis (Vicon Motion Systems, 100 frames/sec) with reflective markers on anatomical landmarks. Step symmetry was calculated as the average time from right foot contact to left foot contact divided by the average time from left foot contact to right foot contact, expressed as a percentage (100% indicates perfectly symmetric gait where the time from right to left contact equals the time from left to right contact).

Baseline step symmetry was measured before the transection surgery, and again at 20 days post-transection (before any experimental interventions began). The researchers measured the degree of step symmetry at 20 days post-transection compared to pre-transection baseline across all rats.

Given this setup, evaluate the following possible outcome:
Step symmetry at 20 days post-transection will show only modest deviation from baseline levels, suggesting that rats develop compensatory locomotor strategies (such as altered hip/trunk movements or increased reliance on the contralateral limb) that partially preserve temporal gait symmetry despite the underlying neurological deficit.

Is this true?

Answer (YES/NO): NO